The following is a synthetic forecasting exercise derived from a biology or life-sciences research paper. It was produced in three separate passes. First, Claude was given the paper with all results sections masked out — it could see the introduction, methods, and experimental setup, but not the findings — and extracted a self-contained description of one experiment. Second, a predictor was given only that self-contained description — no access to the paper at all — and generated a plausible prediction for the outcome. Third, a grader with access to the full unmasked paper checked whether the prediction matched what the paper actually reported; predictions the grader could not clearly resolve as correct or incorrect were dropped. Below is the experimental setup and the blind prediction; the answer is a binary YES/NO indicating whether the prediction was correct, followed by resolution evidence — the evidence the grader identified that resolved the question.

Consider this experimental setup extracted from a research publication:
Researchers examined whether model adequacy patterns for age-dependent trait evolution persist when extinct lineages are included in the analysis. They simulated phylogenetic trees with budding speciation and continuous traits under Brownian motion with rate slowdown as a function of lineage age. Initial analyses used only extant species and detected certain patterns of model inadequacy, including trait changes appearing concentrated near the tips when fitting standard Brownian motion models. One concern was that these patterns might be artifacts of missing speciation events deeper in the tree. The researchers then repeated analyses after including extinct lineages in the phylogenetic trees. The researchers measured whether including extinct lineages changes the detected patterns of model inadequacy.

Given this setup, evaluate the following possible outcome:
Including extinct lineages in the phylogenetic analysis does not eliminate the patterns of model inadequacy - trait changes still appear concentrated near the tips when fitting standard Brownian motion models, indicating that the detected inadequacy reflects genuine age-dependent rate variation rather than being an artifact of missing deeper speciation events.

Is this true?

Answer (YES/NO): YES